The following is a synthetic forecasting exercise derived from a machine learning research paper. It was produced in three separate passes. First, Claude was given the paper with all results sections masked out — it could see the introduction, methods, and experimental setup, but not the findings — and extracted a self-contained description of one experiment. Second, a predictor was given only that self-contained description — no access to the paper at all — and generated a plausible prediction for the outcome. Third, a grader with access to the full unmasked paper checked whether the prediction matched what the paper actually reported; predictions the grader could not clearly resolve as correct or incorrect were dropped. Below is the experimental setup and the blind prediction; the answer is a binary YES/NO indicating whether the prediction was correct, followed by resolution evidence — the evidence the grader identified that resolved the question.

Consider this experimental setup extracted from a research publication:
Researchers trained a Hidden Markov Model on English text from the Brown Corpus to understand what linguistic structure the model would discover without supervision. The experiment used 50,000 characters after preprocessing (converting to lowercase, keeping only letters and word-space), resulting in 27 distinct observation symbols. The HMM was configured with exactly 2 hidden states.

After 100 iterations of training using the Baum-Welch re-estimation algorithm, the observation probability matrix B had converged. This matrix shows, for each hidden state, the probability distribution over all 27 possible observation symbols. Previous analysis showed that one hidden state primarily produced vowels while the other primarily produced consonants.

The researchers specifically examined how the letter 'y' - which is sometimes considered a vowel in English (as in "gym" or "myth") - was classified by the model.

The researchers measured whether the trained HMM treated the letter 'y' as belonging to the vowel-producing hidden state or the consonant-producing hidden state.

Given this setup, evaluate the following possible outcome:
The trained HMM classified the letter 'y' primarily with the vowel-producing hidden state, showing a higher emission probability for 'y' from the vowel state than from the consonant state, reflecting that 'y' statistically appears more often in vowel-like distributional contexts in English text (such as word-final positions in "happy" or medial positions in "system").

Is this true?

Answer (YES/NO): NO